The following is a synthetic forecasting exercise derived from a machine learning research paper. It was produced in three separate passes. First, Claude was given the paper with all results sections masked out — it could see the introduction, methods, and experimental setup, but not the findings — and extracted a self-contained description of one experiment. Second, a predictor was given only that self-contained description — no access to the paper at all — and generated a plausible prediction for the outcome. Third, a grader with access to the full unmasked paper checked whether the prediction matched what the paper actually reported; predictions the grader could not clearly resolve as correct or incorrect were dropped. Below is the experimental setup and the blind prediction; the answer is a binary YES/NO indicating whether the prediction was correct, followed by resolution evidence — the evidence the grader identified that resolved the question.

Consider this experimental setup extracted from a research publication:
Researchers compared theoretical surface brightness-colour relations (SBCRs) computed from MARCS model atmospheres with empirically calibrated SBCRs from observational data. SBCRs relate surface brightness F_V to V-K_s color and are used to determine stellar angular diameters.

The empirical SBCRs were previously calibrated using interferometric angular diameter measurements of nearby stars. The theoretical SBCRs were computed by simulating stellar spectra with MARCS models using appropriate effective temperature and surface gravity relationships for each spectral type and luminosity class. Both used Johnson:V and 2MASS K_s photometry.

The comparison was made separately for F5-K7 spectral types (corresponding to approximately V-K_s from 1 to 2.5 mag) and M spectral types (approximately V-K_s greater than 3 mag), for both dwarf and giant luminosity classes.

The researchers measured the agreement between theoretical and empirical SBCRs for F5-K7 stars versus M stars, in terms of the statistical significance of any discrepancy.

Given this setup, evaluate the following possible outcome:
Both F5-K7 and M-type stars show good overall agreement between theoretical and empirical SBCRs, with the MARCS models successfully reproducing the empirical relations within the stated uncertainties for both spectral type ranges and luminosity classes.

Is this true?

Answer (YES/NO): NO